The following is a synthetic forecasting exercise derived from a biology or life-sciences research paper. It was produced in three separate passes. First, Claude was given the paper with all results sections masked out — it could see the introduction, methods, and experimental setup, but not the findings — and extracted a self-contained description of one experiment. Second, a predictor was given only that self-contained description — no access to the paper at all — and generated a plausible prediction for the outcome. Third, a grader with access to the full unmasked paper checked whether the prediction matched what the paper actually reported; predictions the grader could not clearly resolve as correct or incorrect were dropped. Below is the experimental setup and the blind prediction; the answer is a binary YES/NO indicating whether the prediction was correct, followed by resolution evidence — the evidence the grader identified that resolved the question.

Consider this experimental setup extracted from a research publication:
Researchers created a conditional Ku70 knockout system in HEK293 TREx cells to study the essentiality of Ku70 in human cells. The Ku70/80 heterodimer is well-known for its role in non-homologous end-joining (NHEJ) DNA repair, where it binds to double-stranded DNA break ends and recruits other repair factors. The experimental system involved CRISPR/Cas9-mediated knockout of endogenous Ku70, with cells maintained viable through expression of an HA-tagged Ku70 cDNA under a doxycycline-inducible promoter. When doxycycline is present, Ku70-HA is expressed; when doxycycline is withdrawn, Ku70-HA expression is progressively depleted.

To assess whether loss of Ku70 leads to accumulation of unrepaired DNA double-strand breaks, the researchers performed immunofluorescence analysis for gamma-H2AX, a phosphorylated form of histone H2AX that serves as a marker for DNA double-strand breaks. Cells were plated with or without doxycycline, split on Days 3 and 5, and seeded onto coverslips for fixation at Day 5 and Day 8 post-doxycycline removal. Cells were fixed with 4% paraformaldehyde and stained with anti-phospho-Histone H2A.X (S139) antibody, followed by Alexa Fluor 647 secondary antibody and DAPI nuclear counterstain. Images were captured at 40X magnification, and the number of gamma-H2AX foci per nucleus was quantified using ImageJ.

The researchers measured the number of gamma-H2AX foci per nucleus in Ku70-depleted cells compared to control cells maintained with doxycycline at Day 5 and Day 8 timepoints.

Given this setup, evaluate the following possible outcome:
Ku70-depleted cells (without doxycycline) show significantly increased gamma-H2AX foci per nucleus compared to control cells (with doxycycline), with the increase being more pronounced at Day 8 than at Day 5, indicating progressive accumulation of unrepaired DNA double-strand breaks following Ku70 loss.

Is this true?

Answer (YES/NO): NO